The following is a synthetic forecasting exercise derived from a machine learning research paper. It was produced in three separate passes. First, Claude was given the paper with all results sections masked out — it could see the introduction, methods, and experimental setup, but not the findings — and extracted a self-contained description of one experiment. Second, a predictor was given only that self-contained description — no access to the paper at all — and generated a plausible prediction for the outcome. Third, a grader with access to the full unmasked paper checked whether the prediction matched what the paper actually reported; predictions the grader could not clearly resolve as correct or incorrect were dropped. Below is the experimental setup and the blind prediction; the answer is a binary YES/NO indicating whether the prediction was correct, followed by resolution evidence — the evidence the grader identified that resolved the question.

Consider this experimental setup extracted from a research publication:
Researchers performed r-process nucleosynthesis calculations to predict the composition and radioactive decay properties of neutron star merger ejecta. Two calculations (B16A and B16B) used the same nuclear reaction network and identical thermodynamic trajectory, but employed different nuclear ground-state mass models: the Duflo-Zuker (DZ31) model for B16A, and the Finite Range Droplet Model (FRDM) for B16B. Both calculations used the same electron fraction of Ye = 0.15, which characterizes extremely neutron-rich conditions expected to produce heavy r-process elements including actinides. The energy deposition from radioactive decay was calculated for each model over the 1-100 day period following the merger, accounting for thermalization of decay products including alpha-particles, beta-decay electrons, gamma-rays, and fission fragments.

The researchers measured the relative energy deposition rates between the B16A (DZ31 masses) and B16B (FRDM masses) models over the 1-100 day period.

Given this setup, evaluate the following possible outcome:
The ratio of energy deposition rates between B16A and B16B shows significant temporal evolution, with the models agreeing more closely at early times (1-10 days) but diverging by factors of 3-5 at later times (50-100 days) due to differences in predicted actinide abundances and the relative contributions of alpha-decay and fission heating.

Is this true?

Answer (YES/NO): NO